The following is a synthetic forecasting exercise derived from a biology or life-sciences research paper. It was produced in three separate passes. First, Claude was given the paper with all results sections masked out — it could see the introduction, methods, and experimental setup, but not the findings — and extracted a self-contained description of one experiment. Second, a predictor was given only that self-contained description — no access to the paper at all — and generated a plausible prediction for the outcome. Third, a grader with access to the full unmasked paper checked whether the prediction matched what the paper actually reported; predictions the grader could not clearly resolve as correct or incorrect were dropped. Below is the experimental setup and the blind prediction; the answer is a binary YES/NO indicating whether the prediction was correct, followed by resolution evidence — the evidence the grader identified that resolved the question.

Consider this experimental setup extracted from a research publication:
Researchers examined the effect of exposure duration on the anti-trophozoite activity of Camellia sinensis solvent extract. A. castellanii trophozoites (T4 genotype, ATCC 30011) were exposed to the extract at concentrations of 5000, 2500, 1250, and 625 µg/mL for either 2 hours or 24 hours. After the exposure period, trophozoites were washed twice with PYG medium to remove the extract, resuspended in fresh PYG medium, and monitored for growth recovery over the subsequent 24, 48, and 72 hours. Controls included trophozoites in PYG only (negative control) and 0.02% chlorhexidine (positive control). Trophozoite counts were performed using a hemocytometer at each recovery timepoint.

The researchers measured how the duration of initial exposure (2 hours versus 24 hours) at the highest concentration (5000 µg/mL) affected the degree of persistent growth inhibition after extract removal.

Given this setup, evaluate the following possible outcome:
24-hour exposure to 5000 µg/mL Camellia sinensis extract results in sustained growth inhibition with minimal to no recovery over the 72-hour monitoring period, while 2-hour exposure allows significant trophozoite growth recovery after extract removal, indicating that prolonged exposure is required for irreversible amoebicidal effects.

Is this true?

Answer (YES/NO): NO